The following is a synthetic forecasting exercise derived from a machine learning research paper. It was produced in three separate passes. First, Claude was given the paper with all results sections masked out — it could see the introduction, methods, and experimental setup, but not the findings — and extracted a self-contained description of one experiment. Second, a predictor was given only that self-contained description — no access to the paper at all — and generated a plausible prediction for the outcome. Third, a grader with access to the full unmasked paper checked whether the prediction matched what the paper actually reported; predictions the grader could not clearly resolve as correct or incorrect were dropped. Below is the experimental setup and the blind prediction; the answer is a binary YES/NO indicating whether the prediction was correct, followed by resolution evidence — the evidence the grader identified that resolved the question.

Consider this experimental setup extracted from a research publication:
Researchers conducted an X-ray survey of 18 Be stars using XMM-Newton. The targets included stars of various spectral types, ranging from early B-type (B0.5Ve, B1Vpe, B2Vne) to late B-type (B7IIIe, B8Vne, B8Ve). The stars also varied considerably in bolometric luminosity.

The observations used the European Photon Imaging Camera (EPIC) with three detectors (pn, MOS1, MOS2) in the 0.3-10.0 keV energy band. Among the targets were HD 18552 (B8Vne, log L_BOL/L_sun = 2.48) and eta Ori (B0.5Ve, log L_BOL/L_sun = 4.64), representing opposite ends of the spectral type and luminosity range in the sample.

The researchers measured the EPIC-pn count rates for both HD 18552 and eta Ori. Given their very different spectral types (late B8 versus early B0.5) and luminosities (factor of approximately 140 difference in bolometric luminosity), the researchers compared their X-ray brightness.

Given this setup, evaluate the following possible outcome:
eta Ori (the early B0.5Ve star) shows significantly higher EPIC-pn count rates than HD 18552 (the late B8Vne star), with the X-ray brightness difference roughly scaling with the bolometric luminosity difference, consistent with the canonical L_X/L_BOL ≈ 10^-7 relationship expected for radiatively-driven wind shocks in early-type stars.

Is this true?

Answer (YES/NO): NO